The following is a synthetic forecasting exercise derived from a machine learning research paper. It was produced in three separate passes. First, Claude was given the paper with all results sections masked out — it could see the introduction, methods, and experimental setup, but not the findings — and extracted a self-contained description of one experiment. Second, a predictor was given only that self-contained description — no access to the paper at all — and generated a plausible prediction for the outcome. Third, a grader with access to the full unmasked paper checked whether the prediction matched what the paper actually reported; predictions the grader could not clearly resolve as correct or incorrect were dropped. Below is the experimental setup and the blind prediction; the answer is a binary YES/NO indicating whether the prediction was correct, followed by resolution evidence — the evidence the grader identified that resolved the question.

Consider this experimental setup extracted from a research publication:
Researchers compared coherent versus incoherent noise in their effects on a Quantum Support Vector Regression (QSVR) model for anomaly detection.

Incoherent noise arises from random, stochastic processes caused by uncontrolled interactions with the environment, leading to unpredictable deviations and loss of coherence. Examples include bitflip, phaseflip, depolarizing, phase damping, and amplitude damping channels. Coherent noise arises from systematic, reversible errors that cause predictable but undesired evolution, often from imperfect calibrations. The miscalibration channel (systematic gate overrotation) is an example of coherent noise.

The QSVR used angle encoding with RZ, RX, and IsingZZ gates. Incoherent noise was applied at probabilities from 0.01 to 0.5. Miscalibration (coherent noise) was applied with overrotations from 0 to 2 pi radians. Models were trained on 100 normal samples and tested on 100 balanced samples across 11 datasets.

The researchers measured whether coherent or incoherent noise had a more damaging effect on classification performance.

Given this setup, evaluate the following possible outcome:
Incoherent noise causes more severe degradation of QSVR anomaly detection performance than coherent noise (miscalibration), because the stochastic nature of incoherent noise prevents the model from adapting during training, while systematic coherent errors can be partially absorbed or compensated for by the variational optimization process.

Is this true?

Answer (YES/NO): NO